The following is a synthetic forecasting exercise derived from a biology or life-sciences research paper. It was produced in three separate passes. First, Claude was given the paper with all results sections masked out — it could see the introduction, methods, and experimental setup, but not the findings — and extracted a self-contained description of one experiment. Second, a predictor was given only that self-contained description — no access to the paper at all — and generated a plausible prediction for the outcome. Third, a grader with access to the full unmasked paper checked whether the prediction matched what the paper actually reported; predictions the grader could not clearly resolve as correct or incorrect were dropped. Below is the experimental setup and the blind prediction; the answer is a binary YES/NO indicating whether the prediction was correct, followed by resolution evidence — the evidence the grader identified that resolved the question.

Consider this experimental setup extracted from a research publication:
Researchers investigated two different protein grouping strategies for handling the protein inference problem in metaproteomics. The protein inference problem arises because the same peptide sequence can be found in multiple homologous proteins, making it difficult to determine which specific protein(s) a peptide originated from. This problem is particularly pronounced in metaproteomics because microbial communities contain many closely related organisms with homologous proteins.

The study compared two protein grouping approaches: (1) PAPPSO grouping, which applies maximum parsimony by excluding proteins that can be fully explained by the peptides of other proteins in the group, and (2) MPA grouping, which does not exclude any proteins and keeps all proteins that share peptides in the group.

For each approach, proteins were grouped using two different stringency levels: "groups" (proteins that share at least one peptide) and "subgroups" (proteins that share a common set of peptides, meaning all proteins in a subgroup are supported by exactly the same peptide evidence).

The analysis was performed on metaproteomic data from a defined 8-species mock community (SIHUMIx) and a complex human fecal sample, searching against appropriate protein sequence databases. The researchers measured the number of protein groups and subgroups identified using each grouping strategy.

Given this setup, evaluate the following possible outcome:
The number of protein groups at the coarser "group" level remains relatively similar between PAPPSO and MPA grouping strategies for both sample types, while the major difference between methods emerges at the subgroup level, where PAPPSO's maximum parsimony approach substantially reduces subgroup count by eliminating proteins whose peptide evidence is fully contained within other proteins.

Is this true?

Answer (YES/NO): NO